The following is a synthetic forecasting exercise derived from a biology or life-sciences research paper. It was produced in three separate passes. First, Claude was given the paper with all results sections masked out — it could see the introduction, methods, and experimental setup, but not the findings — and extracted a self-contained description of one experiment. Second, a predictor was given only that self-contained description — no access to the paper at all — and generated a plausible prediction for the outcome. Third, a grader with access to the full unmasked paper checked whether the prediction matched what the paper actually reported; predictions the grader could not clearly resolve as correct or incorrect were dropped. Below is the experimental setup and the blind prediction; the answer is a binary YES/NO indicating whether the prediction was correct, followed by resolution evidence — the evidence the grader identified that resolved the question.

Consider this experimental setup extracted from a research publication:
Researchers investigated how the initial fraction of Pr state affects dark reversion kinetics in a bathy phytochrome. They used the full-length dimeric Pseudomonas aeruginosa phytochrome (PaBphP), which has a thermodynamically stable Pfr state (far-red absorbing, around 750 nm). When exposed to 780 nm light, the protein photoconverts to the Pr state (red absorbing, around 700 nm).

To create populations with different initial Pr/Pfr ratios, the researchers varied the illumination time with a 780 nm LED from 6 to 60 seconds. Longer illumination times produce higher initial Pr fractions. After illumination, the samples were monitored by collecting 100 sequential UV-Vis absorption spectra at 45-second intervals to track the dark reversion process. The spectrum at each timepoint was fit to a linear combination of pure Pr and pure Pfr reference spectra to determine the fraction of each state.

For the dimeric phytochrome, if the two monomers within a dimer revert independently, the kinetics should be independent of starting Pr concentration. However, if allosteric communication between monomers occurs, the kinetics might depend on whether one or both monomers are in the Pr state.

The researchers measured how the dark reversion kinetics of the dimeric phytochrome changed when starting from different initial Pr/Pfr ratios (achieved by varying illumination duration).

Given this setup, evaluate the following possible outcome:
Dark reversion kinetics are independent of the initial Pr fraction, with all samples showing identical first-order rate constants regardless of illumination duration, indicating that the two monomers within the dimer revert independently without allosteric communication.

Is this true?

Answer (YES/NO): NO